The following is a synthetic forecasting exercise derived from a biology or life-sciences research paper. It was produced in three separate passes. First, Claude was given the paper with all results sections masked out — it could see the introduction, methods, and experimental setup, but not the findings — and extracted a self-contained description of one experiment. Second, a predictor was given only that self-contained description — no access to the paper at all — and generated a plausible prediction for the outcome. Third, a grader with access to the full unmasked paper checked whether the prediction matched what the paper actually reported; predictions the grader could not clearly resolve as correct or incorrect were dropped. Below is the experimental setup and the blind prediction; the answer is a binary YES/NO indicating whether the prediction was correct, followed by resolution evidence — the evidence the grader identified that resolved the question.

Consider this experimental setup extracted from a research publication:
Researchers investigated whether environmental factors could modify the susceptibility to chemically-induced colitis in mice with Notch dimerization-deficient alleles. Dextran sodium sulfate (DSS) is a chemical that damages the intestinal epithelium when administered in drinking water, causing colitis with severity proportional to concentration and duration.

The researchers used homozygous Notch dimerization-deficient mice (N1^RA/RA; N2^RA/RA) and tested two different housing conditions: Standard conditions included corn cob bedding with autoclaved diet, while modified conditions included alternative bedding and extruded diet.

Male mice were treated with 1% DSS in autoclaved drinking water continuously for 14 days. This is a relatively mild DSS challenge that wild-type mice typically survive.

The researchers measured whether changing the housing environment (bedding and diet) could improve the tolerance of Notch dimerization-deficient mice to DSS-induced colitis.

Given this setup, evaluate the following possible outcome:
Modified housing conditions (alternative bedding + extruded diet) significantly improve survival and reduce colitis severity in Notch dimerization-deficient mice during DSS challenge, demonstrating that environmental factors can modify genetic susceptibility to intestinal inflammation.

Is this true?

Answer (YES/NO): YES